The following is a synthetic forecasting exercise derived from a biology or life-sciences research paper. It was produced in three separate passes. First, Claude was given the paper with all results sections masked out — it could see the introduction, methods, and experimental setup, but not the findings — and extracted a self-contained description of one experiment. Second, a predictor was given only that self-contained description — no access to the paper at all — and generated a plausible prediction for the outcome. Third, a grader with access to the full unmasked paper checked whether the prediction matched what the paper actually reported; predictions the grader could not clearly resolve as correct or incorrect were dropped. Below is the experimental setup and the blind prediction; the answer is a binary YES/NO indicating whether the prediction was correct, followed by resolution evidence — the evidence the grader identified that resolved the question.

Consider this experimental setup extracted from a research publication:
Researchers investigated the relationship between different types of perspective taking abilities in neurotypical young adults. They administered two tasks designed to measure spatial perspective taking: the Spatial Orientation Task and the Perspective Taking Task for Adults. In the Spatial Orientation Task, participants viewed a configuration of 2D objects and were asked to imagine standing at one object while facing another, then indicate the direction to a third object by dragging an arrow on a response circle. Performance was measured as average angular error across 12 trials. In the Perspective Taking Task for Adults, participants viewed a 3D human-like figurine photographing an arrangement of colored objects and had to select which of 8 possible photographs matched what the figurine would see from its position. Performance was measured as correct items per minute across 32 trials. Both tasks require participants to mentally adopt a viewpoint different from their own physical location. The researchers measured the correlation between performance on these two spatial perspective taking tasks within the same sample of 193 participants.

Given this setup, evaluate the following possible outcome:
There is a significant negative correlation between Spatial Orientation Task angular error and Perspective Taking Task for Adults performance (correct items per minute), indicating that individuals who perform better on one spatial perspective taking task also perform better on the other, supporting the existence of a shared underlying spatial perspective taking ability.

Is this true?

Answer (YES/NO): YES